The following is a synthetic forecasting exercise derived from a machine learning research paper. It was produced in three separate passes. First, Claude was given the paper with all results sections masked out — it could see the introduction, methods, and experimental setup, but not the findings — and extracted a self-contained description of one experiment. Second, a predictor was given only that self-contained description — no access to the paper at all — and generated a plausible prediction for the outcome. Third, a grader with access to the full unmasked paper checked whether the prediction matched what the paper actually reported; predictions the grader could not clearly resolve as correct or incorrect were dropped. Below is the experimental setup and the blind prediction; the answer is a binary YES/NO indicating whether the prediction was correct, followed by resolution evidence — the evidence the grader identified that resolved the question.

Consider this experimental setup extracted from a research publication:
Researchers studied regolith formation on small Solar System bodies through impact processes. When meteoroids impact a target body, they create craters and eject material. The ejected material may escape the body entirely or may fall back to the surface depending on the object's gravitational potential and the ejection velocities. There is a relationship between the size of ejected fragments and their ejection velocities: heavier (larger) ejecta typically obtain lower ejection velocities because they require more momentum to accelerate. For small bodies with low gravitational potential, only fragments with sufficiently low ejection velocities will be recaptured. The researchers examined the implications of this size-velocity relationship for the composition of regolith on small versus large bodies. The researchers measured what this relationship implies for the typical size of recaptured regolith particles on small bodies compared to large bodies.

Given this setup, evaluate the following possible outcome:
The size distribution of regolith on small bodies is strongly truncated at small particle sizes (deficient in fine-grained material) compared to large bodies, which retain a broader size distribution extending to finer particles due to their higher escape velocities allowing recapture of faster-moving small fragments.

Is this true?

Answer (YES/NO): YES